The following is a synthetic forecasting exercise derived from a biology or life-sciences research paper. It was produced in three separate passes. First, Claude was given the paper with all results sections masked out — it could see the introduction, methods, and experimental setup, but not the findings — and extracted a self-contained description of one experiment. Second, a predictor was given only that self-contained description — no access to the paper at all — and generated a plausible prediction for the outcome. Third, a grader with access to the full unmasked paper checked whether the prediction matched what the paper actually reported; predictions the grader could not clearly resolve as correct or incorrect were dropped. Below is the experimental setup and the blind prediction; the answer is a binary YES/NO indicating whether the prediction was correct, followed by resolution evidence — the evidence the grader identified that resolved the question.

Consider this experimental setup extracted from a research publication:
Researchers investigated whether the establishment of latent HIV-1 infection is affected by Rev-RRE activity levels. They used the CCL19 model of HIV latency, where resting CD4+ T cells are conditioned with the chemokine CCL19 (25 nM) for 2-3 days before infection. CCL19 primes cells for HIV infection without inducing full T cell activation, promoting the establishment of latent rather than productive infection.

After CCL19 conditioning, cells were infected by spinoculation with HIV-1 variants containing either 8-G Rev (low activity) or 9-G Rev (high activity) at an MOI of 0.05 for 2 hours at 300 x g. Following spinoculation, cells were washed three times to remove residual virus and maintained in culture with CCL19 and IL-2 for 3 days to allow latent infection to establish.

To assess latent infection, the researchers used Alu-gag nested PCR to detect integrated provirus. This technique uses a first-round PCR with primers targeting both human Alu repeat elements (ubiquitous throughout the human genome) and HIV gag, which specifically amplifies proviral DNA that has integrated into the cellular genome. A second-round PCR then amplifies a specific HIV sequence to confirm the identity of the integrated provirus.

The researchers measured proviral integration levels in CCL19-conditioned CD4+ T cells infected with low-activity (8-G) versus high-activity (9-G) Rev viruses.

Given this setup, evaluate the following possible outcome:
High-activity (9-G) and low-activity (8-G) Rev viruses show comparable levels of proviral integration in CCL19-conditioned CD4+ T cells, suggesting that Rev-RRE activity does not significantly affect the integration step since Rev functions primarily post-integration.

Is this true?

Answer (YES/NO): YES